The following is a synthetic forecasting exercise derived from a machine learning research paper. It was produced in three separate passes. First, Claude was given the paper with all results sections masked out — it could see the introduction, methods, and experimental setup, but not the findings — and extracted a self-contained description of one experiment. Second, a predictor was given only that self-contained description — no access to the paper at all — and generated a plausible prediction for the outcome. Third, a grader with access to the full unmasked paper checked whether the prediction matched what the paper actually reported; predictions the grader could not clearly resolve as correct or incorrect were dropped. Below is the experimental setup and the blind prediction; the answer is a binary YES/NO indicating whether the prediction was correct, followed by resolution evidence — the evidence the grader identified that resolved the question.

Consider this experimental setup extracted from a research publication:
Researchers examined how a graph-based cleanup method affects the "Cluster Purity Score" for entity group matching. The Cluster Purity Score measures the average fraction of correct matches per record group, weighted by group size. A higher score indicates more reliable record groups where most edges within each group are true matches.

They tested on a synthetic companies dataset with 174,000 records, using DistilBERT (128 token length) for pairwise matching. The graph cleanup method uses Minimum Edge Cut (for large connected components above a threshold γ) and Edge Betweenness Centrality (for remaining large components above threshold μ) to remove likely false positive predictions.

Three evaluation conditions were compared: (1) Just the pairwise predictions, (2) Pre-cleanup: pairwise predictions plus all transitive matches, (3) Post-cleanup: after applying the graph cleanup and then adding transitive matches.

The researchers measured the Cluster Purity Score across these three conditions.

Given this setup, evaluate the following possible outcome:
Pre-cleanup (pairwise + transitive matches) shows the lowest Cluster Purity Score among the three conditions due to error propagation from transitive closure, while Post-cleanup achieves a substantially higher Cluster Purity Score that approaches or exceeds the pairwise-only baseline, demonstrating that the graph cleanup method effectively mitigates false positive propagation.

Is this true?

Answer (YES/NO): YES